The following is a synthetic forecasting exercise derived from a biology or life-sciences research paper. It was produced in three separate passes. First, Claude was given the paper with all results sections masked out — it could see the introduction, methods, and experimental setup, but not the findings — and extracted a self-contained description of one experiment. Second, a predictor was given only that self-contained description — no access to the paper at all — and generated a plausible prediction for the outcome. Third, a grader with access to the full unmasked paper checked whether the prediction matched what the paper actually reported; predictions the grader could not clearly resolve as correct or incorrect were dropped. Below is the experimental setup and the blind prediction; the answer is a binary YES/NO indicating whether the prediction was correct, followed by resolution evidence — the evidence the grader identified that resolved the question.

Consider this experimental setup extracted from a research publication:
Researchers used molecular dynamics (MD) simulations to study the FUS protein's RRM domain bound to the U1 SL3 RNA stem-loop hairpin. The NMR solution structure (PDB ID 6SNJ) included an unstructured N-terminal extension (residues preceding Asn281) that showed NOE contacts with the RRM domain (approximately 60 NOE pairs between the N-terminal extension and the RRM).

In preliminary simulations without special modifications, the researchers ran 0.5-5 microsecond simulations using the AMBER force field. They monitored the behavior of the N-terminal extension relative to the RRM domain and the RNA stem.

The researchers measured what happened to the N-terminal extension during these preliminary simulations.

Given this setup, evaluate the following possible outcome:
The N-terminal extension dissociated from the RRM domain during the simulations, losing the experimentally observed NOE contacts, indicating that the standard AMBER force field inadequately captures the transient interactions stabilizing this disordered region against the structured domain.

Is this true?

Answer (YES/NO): YES